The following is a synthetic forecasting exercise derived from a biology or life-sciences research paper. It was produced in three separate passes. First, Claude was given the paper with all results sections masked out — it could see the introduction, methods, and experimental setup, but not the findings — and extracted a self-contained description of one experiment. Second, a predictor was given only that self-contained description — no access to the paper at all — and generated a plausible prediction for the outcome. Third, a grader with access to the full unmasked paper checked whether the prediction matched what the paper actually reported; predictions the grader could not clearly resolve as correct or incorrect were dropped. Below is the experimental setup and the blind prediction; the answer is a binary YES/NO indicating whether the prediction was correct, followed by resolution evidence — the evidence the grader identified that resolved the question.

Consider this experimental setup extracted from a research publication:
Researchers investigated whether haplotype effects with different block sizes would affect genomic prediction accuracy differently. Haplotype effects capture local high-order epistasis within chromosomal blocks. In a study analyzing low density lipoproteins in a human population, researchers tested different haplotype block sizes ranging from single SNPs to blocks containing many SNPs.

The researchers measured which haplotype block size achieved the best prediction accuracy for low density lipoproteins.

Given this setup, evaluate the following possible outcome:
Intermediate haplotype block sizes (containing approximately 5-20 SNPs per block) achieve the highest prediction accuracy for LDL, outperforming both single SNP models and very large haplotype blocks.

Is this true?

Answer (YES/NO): YES